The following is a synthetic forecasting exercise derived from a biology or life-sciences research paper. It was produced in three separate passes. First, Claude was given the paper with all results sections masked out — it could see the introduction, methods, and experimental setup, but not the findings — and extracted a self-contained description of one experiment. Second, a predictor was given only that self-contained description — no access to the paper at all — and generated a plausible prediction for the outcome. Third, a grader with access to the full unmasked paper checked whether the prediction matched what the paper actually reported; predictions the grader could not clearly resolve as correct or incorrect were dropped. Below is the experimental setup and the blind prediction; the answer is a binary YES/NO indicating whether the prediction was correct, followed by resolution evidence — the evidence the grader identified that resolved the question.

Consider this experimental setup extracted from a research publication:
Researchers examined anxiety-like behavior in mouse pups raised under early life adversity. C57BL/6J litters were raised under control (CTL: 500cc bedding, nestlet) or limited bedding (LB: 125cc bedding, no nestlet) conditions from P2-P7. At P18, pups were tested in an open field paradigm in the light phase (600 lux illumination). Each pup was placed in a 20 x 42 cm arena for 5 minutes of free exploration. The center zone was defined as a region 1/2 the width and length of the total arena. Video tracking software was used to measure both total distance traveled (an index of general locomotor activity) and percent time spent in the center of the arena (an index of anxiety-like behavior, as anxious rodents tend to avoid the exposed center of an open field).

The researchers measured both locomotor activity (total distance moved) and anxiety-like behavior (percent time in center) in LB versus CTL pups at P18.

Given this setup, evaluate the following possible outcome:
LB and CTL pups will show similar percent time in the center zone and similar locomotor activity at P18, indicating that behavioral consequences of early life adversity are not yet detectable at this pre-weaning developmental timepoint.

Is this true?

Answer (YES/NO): NO